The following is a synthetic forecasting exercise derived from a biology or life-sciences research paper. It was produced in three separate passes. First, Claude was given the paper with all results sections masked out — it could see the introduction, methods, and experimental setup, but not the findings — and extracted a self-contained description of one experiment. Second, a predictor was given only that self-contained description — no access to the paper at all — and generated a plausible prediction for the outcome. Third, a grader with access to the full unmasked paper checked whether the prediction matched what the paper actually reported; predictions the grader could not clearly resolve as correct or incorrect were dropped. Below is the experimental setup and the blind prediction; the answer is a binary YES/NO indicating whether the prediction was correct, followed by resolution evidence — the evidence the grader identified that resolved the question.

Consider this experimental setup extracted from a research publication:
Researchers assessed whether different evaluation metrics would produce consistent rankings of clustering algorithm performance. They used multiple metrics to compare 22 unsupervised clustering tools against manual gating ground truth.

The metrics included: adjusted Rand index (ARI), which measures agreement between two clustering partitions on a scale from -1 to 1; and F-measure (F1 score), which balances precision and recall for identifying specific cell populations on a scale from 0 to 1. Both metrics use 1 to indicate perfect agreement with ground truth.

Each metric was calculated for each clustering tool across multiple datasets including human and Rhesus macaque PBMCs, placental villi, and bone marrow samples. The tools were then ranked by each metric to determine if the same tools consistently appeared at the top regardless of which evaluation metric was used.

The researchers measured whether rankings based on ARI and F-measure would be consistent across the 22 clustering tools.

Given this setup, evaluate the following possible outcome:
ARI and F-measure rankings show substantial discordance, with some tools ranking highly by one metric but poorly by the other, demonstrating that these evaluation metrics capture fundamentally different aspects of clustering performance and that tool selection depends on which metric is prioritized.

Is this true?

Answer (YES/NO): NO